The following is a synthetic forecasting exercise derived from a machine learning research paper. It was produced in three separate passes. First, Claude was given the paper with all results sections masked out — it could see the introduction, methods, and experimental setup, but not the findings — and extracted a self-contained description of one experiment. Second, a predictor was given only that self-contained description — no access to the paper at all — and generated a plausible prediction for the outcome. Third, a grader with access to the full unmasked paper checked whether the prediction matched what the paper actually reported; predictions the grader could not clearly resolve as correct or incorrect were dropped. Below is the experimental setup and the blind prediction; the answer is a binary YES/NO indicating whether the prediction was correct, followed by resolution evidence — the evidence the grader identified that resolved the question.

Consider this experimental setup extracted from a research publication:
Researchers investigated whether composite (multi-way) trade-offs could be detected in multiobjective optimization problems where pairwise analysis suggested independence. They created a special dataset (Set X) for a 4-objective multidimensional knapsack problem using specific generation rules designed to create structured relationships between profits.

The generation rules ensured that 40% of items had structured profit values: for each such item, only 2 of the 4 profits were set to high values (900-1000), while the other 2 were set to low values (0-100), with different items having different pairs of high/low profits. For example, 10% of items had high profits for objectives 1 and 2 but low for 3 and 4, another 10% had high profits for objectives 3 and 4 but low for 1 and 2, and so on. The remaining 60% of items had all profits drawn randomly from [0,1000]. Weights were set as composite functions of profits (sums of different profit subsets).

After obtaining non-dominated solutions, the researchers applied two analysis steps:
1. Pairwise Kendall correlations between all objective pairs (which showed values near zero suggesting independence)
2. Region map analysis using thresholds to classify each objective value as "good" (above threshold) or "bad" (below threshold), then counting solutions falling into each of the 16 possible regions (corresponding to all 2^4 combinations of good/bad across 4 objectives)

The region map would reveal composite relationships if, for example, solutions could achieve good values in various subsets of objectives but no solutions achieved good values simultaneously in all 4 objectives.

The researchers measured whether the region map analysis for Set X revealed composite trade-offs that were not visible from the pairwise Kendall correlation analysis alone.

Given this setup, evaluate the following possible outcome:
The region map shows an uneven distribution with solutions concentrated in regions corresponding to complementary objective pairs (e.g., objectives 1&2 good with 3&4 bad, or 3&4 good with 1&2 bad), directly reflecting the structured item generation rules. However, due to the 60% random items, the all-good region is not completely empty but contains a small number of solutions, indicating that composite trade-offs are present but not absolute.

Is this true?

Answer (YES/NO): NO